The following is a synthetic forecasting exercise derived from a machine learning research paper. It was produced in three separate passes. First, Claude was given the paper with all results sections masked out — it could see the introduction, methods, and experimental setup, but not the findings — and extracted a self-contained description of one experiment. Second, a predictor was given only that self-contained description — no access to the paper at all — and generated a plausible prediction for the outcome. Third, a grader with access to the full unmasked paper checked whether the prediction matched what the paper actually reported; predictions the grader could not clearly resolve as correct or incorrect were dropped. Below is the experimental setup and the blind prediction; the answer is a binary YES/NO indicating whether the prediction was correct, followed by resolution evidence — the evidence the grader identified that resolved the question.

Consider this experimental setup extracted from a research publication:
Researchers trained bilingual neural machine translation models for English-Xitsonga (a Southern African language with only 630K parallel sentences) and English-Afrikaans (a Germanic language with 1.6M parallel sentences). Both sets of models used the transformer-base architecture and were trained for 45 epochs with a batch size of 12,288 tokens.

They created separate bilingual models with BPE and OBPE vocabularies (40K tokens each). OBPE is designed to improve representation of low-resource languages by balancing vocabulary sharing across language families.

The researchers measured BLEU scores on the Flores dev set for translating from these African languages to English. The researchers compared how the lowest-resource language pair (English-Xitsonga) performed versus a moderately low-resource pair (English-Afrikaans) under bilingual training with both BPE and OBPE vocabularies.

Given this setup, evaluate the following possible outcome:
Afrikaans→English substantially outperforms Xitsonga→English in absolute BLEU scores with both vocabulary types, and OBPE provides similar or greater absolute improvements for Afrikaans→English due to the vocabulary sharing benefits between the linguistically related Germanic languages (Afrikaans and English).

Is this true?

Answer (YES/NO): NO